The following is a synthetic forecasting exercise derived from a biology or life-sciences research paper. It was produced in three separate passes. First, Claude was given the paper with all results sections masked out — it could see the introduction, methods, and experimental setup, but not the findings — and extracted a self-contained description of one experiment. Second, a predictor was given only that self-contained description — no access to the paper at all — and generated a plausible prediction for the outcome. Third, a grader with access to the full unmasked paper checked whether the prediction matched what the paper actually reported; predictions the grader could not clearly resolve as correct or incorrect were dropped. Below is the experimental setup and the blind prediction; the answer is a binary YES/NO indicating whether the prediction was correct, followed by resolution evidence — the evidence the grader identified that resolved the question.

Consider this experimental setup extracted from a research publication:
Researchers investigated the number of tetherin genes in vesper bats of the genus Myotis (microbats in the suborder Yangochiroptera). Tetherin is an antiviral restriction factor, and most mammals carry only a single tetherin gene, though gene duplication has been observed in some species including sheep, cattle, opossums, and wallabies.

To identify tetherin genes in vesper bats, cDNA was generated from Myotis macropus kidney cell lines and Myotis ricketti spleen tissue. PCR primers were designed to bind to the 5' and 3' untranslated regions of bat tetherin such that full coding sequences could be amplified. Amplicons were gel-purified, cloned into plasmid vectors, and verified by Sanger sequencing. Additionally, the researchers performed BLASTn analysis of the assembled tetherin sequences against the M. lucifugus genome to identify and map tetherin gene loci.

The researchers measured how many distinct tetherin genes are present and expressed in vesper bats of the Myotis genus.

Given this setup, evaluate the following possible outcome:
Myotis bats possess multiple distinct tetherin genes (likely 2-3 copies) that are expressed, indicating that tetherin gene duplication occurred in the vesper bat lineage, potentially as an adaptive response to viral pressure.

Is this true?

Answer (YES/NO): NO